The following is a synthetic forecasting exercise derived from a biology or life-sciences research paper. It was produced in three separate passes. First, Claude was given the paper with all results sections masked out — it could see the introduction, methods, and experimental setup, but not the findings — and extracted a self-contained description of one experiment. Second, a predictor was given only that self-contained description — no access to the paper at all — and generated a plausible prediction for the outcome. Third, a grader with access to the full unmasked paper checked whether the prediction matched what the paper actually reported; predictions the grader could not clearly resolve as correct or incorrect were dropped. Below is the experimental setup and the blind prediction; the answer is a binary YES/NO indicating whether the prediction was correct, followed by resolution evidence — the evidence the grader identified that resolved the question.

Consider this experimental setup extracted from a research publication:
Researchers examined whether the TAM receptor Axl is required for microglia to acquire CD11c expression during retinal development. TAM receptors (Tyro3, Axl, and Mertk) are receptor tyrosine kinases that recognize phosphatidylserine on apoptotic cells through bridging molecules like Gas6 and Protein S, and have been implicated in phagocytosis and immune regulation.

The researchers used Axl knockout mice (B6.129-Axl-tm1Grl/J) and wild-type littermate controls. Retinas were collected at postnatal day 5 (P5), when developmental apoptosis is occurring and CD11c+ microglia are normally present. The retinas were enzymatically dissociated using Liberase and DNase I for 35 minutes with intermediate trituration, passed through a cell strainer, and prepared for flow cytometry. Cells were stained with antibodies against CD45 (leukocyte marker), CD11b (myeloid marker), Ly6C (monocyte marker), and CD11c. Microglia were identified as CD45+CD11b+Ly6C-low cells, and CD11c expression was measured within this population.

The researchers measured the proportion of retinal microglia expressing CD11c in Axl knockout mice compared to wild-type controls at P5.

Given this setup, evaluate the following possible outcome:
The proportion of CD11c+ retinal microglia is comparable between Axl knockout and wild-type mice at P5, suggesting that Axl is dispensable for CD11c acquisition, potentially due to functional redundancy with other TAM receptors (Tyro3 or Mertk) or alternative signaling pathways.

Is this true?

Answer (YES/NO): NO